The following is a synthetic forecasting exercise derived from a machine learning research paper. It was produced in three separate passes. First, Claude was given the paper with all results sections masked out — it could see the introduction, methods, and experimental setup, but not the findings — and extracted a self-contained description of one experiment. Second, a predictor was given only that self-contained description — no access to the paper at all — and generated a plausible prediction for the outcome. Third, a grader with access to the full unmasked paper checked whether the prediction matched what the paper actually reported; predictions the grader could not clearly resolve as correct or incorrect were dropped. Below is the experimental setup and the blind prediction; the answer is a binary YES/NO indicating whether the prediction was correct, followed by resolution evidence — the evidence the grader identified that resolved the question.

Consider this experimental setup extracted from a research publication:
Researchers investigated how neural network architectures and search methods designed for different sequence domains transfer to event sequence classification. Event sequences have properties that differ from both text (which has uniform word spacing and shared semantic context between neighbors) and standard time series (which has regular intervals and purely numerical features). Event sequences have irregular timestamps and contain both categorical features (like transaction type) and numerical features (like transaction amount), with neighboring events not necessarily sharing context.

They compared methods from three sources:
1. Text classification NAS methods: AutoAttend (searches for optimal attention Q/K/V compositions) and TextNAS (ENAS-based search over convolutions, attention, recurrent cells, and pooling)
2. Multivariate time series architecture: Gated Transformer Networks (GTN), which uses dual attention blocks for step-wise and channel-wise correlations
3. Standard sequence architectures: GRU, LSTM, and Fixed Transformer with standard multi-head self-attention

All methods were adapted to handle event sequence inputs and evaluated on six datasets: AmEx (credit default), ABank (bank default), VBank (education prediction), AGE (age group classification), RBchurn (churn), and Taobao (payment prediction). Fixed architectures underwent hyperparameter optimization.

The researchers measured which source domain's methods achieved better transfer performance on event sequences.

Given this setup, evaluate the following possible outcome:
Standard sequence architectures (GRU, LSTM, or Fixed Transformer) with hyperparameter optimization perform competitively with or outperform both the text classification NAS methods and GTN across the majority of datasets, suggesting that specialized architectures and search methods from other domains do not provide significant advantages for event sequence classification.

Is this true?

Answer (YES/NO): YES